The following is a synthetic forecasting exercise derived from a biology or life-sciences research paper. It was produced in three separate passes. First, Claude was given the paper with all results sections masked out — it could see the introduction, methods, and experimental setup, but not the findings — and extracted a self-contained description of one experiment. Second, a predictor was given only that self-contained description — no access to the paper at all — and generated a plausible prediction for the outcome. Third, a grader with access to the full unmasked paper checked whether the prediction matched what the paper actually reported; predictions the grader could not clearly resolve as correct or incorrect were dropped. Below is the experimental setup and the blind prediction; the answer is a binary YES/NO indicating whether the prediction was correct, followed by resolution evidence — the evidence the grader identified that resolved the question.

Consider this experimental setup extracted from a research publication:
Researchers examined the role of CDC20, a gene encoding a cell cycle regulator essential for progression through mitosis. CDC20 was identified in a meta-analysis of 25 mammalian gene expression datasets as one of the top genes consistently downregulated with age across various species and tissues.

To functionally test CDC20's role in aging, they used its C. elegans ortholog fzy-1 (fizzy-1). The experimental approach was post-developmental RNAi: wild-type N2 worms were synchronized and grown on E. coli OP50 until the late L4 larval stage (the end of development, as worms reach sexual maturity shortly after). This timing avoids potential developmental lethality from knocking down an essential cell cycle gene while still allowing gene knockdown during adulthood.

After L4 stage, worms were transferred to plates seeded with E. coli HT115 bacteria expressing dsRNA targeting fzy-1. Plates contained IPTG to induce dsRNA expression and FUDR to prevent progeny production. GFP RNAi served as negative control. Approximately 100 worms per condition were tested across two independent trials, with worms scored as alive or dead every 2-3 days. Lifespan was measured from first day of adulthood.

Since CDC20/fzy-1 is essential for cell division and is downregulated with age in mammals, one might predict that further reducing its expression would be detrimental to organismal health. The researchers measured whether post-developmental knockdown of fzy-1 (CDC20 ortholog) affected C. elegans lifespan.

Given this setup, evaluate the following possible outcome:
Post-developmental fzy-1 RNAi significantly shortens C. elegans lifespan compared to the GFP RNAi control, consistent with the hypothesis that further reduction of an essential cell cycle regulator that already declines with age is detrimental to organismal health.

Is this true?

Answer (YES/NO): NO